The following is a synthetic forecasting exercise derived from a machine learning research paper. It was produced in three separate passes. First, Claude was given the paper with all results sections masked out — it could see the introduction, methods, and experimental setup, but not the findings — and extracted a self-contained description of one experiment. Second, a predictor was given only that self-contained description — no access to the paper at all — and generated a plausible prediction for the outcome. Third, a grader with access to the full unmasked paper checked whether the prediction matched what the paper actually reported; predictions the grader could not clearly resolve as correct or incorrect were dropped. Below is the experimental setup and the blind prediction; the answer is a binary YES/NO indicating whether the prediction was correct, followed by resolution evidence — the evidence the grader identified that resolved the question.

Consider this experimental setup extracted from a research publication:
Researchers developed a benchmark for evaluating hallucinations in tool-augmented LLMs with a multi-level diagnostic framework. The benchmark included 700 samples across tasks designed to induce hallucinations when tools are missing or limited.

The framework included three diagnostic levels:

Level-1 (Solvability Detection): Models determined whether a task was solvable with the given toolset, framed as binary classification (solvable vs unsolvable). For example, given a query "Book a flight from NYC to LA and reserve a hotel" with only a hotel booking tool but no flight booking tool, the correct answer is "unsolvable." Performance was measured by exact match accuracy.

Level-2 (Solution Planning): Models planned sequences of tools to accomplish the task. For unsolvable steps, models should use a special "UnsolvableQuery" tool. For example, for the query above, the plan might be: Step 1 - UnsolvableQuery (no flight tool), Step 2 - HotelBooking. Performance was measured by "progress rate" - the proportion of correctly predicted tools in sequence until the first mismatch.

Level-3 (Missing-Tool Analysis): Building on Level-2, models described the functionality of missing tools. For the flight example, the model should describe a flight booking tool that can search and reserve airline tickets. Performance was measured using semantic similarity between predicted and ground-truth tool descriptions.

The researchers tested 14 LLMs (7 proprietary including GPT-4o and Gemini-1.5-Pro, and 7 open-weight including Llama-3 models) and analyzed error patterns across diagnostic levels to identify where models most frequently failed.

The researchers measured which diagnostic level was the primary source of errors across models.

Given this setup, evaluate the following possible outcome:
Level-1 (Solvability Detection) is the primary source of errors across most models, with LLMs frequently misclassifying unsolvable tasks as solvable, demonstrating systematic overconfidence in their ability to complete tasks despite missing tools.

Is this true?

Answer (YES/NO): YES